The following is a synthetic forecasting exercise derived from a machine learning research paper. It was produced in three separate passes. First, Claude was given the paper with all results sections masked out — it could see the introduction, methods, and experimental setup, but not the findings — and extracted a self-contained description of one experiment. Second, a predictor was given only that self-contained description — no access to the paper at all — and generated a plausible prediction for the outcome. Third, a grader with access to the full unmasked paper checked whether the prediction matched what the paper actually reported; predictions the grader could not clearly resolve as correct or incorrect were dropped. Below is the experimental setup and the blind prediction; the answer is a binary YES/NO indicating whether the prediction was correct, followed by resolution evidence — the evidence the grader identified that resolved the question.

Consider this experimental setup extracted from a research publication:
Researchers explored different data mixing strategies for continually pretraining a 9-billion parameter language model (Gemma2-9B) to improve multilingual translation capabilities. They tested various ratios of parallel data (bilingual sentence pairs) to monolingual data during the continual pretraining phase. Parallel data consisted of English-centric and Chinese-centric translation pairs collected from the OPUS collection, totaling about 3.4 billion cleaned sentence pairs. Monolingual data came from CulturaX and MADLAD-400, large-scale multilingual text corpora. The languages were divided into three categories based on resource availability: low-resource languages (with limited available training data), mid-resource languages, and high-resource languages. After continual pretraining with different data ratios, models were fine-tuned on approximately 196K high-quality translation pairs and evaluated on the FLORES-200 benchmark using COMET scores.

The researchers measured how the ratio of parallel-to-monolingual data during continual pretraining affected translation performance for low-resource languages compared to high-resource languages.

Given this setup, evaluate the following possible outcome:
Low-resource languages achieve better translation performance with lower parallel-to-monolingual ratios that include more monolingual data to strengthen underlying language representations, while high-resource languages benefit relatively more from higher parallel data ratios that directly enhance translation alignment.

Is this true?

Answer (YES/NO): NO